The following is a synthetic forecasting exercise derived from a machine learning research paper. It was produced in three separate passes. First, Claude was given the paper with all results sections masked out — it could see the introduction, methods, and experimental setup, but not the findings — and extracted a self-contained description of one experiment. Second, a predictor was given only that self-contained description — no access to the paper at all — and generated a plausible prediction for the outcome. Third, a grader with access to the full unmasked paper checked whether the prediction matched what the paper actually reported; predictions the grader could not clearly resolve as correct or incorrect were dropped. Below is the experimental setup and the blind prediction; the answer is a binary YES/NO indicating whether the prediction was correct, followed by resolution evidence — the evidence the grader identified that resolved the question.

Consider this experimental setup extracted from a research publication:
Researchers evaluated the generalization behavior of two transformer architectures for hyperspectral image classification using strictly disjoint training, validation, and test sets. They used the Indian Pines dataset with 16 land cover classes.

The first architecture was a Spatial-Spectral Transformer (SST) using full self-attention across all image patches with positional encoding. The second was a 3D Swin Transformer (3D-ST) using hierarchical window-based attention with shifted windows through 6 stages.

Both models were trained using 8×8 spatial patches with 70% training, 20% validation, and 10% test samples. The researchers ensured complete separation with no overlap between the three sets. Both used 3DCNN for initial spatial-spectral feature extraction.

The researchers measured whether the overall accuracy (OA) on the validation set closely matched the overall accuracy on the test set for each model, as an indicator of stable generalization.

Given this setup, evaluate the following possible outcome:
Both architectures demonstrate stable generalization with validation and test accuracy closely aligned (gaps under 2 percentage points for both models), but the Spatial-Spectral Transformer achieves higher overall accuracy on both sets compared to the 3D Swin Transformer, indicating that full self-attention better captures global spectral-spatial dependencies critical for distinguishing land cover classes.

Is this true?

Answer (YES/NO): YES